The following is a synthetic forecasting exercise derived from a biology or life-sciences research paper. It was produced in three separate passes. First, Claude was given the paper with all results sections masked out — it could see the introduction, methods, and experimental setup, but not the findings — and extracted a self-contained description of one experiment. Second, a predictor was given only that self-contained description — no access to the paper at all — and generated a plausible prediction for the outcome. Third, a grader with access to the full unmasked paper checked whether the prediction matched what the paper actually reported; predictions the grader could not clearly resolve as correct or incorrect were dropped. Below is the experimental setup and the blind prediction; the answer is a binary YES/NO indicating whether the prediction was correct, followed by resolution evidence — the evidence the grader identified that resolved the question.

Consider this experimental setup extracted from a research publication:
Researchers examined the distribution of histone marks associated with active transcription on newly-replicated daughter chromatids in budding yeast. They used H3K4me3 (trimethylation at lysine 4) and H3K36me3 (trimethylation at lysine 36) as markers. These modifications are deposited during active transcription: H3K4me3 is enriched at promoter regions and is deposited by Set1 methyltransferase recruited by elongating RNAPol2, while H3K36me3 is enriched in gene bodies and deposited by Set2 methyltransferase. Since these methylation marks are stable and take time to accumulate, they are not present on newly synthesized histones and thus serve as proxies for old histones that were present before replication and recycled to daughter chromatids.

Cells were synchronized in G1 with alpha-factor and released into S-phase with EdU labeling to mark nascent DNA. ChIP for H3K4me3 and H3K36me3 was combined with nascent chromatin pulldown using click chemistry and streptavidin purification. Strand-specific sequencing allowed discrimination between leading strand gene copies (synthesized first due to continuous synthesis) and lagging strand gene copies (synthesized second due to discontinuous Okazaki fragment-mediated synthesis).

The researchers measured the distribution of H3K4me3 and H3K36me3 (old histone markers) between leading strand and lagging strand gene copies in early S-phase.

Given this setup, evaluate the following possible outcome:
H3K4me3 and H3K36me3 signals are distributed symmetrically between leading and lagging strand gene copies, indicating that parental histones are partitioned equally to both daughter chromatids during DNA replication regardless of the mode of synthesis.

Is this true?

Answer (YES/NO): NO